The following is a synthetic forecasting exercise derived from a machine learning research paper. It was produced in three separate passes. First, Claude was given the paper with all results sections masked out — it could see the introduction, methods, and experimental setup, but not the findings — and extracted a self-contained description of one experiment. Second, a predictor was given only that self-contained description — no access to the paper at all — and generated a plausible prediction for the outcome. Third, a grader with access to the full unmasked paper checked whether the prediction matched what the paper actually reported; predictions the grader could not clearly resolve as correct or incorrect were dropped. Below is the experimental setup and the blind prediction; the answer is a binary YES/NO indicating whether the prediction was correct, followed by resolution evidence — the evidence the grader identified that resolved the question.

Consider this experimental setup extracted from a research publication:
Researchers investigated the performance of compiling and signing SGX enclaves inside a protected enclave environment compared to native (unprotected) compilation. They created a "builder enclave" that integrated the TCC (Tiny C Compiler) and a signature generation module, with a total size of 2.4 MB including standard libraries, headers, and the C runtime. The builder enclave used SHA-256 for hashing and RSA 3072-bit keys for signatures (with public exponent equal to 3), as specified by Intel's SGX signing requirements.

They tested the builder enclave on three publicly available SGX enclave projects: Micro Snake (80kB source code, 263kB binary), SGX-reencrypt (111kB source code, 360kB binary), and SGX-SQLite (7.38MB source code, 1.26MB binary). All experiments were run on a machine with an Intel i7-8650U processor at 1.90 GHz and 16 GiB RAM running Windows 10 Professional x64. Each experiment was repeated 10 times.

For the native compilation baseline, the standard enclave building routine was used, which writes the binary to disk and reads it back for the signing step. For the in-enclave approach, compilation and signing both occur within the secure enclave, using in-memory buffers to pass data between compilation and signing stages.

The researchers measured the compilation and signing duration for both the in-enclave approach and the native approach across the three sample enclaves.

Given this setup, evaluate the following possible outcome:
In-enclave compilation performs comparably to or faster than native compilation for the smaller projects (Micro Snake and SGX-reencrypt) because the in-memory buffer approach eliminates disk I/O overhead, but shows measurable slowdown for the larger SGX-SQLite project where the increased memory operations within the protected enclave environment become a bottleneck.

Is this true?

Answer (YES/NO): NO